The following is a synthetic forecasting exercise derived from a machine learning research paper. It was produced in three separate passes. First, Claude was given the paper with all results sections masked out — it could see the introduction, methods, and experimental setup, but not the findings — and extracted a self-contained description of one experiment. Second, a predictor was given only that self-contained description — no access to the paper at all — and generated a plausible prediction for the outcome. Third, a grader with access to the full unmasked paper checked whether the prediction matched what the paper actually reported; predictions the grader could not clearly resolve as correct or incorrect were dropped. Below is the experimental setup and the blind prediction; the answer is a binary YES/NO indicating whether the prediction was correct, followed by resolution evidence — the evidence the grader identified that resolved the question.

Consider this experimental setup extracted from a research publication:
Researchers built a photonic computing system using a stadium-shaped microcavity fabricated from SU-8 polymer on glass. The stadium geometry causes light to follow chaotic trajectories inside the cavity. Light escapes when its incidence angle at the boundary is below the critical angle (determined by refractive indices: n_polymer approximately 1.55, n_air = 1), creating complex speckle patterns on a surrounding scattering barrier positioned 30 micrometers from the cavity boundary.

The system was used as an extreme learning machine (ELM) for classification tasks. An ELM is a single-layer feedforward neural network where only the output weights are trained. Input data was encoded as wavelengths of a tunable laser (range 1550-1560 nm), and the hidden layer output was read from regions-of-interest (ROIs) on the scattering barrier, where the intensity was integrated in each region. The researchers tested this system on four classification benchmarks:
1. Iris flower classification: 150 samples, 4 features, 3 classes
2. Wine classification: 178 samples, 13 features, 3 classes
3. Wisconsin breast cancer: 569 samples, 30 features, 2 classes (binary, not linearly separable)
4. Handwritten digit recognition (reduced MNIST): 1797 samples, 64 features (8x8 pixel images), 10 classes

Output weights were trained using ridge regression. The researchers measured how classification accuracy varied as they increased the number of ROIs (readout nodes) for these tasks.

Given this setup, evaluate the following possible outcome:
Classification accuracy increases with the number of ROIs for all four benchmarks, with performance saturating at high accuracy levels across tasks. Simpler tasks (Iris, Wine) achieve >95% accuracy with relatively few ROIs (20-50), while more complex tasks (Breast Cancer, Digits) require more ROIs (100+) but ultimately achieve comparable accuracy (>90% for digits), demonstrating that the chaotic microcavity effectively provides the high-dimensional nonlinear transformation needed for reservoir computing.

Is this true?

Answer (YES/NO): NO